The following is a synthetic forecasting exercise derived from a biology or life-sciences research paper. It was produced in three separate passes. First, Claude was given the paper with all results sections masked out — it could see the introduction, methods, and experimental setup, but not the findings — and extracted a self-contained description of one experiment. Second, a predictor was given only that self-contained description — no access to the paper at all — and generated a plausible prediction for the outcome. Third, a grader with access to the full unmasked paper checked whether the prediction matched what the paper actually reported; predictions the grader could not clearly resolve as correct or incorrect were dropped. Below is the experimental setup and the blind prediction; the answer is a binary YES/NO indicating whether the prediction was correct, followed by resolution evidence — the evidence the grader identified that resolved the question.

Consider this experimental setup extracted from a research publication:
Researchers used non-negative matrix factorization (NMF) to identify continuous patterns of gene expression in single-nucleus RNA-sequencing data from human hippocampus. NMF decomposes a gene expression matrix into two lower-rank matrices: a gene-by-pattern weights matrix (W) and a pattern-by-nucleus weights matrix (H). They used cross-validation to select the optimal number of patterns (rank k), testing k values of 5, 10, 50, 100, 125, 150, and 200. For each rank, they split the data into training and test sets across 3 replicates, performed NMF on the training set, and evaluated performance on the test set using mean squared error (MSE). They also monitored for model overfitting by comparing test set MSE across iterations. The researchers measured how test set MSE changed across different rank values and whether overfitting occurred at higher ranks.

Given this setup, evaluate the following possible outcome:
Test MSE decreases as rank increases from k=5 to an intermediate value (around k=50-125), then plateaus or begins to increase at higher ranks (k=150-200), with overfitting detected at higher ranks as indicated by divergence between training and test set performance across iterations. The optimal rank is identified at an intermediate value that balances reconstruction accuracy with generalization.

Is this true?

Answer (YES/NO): YES